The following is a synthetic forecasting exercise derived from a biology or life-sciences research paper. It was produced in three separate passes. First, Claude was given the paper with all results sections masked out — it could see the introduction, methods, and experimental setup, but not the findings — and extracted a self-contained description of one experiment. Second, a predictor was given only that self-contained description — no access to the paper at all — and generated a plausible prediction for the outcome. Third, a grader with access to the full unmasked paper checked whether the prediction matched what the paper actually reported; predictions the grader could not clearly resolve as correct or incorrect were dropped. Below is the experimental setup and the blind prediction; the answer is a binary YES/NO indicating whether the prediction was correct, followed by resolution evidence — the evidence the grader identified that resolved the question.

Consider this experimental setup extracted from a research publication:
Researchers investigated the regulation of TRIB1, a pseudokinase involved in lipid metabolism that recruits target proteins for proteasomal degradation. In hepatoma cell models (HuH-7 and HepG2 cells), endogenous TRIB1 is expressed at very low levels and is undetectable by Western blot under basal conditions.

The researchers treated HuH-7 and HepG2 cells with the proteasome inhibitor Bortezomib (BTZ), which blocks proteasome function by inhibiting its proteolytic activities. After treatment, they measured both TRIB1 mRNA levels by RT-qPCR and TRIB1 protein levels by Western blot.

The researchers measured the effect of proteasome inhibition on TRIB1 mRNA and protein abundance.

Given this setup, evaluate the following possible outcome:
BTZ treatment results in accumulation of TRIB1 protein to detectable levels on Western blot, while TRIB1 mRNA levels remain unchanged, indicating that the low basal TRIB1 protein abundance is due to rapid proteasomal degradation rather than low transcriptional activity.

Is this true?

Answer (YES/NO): NO